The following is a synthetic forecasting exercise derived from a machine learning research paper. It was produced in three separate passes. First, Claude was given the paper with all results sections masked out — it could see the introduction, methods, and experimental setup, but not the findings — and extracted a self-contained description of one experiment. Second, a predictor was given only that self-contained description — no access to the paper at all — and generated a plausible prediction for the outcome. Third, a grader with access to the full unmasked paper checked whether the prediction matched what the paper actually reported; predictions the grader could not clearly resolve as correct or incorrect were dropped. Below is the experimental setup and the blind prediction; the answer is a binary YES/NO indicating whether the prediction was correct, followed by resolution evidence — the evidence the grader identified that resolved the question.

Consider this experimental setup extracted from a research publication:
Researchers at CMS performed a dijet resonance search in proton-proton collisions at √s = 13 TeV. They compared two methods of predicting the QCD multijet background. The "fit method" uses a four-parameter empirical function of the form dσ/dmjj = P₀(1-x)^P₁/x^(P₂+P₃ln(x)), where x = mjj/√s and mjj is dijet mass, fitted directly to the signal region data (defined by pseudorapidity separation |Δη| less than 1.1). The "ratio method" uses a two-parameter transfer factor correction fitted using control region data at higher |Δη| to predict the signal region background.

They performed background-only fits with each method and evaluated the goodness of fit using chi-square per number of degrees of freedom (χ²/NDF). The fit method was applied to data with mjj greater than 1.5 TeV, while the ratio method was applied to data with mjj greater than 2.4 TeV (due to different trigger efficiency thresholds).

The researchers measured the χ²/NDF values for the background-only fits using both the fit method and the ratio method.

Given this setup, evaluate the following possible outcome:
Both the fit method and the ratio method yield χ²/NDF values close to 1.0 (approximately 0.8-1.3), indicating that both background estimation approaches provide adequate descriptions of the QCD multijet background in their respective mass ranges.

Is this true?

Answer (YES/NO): YES